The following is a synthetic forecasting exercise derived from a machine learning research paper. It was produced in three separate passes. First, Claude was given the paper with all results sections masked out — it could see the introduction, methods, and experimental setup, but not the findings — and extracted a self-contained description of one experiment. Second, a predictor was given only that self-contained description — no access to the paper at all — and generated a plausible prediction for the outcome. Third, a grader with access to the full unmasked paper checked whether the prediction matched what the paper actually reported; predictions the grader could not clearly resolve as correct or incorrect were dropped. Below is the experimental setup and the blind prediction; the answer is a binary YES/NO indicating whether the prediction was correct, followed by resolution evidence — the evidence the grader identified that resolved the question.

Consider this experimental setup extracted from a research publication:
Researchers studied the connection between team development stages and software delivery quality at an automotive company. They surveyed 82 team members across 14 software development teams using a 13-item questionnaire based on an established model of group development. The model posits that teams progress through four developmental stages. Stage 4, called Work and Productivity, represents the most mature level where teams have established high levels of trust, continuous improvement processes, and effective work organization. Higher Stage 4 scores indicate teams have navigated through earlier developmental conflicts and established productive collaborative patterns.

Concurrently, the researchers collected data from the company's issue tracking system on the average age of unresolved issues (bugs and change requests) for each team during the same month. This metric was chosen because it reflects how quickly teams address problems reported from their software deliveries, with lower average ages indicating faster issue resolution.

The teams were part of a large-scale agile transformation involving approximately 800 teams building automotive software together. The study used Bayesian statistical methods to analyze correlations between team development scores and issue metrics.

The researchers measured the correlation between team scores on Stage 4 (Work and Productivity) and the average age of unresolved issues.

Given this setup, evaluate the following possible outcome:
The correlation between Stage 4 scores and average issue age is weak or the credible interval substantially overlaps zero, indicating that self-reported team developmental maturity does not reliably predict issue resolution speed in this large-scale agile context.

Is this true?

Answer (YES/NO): NO